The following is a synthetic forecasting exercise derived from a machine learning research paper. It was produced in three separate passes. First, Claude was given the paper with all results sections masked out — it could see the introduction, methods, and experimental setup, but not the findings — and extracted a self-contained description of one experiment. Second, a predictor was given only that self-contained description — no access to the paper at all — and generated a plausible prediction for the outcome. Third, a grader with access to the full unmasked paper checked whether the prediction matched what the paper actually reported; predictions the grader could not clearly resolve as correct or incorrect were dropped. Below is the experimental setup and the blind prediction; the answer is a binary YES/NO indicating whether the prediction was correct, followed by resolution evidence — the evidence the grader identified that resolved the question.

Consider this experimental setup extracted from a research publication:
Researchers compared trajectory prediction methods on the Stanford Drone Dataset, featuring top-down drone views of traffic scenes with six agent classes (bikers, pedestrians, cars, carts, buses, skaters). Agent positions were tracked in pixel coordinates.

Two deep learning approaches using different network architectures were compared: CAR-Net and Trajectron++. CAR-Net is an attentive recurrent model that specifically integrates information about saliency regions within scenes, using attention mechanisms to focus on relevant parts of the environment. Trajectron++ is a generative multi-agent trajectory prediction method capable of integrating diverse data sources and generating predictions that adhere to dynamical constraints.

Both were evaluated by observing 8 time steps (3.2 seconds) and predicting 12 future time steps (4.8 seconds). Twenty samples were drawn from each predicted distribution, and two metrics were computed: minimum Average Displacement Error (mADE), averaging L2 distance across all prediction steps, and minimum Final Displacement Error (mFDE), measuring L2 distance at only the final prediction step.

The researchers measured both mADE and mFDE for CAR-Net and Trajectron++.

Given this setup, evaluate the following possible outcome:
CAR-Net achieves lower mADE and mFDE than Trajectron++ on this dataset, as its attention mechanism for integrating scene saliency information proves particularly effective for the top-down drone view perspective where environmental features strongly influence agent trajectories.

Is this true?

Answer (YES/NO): NO